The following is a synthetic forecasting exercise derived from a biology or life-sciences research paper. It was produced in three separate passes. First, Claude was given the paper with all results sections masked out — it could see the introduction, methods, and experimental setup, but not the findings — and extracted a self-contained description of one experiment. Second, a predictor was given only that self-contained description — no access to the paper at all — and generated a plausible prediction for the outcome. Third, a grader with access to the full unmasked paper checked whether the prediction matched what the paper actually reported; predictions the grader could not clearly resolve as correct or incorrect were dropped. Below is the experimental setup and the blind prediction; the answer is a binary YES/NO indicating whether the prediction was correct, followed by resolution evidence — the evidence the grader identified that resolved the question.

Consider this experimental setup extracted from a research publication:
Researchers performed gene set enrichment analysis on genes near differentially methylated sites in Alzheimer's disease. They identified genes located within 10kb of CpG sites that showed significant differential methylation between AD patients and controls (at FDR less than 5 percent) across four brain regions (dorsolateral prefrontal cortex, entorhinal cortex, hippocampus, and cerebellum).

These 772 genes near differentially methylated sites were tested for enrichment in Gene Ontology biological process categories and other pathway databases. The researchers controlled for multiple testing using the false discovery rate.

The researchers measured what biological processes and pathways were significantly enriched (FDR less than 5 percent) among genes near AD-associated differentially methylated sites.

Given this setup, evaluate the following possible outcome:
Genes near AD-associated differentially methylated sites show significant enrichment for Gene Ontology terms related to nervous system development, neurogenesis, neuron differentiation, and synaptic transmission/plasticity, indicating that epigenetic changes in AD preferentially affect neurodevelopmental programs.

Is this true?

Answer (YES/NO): NO